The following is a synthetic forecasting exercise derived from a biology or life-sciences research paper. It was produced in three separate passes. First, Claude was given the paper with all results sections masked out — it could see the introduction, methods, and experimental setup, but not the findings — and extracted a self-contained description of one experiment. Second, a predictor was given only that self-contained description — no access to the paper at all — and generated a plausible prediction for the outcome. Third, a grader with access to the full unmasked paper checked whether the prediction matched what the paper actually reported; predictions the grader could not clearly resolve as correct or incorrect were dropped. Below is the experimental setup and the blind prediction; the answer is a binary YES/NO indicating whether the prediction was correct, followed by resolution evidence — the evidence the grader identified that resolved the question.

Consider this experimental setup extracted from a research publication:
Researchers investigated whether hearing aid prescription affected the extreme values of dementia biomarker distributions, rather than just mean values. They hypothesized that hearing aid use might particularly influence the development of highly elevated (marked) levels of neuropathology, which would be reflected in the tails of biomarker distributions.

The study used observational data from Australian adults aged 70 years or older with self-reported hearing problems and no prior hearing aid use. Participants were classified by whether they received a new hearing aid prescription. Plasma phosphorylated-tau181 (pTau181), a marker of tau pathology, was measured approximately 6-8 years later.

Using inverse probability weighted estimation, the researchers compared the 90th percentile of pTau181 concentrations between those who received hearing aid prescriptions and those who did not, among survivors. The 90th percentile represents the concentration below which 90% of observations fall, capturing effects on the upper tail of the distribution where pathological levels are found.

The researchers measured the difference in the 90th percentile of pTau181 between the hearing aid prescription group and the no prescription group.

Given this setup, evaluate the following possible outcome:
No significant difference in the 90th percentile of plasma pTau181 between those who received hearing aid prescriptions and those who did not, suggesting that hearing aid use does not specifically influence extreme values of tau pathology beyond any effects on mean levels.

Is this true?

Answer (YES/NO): YES